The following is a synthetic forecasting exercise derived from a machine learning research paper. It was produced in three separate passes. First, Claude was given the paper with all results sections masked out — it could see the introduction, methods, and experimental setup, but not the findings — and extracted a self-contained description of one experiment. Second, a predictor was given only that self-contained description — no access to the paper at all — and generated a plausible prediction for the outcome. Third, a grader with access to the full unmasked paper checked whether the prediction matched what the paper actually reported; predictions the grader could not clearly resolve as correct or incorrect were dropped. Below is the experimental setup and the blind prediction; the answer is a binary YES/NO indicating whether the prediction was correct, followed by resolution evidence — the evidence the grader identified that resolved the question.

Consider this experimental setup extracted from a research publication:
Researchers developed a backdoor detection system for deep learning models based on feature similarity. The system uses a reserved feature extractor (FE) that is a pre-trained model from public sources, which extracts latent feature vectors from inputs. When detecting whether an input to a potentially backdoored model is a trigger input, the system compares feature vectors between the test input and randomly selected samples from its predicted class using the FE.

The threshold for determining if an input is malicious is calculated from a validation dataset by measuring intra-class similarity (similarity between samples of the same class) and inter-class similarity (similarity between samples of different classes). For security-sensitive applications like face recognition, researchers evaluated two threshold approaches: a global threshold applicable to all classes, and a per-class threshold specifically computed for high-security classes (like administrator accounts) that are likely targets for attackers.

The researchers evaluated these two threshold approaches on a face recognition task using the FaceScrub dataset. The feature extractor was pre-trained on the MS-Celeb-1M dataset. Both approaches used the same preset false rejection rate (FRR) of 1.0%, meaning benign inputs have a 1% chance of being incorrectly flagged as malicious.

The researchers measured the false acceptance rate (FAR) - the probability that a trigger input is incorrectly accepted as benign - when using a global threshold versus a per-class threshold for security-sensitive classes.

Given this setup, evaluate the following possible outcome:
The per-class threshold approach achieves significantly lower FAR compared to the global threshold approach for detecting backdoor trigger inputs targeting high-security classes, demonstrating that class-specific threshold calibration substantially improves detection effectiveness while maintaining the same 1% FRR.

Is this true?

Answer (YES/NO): YES